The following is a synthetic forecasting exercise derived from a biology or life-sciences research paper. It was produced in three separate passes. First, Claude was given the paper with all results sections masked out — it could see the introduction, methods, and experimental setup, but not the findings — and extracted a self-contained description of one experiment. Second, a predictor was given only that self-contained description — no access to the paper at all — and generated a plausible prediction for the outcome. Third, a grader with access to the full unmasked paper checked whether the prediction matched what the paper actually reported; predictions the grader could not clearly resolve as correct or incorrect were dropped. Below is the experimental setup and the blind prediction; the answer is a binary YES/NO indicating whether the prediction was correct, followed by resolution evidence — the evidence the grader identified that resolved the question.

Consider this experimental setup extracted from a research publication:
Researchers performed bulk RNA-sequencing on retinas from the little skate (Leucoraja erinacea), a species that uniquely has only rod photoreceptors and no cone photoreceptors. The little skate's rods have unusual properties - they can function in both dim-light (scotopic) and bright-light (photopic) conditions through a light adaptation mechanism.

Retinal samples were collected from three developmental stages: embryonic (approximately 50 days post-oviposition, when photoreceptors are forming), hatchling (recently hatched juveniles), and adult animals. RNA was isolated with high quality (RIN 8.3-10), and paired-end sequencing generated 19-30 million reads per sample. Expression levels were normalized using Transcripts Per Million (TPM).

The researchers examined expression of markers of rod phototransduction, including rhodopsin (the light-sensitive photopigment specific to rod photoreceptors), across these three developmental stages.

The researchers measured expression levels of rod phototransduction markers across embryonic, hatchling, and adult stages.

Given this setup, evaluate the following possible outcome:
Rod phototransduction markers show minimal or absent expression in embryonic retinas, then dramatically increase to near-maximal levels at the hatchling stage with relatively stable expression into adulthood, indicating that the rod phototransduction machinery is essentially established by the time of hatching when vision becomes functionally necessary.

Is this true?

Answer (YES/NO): YES